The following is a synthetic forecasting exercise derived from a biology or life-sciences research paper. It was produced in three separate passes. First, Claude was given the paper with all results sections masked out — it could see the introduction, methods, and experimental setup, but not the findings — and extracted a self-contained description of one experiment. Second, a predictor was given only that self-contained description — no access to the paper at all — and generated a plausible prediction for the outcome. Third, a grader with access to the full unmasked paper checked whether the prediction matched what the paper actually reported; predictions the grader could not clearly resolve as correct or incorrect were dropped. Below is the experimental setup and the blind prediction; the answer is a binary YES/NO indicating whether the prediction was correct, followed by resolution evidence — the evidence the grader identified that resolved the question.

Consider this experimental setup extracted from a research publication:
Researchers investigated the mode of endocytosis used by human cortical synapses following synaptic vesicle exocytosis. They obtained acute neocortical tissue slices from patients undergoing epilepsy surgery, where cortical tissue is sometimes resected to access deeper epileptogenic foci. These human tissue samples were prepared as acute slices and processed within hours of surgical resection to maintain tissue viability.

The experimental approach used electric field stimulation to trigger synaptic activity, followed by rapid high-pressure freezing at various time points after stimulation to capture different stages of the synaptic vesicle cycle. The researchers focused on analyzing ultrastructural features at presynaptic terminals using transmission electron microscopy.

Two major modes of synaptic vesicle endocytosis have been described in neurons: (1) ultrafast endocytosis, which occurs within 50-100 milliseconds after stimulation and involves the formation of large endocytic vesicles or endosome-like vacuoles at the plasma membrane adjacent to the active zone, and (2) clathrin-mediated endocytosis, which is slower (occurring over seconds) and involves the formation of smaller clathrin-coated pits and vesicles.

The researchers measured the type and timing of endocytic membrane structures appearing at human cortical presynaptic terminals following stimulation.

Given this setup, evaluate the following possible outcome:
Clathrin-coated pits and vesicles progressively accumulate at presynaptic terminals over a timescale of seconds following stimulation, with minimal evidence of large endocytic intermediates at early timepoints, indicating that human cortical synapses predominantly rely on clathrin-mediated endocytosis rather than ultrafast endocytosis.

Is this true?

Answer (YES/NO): NO